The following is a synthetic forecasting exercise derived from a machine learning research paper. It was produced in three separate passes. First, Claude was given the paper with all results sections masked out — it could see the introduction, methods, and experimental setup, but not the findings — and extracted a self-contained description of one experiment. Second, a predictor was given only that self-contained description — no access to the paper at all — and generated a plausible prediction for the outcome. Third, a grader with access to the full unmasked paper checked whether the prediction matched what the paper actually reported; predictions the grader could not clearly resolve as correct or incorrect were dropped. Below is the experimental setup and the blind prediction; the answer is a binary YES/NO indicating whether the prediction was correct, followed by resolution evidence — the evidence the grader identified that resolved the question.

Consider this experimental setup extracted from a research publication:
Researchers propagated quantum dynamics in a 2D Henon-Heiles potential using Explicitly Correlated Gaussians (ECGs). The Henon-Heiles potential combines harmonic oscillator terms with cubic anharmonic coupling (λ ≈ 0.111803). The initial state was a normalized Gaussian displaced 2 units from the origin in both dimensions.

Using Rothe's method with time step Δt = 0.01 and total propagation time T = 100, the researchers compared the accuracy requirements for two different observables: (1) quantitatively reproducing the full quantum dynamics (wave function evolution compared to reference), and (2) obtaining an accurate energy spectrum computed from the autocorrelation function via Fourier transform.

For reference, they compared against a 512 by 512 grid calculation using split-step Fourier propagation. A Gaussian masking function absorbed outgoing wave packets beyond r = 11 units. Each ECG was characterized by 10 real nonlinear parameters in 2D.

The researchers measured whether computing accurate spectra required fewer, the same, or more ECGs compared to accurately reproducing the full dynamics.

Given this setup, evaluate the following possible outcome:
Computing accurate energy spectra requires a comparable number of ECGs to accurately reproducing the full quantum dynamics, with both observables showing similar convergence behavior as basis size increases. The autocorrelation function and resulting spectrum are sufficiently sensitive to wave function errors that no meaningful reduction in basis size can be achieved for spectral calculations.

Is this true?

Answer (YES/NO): NO